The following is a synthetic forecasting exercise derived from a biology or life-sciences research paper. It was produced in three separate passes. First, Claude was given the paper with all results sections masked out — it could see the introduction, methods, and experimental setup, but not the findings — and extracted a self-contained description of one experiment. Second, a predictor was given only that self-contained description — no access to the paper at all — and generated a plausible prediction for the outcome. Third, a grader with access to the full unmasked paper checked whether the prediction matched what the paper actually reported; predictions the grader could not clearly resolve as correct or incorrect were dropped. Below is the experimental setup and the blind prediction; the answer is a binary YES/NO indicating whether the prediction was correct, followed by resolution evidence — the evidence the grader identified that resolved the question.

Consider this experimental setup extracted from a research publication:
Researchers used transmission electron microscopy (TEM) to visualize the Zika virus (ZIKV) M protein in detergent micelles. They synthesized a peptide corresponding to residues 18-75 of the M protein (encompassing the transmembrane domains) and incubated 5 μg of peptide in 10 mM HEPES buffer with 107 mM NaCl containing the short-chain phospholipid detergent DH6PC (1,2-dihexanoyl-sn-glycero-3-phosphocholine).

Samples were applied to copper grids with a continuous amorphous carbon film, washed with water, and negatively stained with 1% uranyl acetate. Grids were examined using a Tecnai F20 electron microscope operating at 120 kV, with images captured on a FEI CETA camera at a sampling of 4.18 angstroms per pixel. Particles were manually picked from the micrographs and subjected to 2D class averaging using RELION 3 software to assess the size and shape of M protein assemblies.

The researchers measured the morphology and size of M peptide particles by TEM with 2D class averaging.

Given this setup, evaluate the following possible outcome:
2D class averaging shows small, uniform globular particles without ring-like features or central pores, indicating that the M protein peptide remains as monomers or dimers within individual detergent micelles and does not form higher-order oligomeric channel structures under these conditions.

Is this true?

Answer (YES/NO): NO